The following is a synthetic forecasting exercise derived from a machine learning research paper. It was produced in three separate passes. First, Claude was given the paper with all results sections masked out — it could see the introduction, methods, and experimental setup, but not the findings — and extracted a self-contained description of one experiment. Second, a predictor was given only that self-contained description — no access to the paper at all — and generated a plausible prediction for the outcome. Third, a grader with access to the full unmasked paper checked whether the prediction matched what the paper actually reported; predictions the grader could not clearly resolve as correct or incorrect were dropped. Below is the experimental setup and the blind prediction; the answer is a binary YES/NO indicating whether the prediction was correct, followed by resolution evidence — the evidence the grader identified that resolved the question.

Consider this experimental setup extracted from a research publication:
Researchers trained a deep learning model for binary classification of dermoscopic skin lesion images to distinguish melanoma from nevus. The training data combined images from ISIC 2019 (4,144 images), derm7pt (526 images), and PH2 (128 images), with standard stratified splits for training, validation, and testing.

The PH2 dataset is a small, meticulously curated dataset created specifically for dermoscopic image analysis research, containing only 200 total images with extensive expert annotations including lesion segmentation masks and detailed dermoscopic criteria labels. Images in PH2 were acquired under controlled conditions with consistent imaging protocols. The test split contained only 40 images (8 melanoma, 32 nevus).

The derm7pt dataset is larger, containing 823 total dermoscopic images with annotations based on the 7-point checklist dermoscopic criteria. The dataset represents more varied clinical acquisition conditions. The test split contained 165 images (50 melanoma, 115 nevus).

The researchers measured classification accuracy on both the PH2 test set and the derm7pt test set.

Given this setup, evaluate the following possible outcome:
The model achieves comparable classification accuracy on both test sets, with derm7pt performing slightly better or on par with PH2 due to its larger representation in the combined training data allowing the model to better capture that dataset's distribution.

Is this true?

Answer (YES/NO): NO